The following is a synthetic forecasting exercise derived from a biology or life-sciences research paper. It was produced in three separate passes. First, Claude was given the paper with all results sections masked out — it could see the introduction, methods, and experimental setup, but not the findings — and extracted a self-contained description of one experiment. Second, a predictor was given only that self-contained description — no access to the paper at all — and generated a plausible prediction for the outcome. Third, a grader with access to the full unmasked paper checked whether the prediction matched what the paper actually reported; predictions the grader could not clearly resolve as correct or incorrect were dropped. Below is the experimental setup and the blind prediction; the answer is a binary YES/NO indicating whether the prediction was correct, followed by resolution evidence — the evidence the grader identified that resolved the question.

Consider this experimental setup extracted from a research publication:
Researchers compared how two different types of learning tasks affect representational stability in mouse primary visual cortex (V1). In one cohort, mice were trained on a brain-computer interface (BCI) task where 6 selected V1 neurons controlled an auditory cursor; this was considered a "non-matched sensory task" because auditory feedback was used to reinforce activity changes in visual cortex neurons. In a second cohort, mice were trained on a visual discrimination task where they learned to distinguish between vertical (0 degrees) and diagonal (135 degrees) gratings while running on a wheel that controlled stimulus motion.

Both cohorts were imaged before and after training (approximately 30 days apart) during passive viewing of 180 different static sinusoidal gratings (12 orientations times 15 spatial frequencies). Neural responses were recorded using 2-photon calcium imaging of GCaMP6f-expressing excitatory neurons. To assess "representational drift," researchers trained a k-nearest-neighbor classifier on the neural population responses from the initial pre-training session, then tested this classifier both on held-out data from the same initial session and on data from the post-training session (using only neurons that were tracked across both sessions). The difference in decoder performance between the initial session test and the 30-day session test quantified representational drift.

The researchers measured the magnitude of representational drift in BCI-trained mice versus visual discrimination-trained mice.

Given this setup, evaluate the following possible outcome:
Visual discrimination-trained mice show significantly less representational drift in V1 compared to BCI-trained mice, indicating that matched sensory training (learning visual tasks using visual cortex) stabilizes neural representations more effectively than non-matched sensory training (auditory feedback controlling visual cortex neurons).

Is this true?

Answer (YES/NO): NO